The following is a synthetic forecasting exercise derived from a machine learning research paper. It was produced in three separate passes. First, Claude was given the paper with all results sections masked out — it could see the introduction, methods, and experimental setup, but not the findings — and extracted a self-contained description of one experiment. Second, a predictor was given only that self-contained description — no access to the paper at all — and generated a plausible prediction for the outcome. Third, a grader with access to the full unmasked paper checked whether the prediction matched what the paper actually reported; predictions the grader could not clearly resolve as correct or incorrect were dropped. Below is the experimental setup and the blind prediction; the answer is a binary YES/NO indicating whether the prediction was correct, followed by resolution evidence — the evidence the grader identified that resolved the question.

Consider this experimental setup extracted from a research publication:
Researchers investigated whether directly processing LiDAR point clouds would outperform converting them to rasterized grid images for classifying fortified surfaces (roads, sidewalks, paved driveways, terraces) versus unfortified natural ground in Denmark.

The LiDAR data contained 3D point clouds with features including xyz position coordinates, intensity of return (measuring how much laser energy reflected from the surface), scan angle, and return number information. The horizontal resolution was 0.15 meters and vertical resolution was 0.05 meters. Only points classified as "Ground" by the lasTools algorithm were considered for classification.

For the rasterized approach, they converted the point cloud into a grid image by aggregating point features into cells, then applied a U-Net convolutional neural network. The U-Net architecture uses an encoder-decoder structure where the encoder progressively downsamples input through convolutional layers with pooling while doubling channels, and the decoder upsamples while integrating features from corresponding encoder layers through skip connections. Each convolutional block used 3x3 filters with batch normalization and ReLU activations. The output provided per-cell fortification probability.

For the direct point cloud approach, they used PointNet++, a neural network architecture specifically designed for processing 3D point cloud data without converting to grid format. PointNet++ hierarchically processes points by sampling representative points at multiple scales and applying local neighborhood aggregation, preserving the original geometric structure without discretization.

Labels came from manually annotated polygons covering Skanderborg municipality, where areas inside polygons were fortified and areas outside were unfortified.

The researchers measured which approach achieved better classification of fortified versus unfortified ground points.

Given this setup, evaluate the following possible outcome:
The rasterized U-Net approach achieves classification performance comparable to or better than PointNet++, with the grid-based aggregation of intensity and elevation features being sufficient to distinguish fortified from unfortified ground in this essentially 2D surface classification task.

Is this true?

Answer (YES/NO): YES